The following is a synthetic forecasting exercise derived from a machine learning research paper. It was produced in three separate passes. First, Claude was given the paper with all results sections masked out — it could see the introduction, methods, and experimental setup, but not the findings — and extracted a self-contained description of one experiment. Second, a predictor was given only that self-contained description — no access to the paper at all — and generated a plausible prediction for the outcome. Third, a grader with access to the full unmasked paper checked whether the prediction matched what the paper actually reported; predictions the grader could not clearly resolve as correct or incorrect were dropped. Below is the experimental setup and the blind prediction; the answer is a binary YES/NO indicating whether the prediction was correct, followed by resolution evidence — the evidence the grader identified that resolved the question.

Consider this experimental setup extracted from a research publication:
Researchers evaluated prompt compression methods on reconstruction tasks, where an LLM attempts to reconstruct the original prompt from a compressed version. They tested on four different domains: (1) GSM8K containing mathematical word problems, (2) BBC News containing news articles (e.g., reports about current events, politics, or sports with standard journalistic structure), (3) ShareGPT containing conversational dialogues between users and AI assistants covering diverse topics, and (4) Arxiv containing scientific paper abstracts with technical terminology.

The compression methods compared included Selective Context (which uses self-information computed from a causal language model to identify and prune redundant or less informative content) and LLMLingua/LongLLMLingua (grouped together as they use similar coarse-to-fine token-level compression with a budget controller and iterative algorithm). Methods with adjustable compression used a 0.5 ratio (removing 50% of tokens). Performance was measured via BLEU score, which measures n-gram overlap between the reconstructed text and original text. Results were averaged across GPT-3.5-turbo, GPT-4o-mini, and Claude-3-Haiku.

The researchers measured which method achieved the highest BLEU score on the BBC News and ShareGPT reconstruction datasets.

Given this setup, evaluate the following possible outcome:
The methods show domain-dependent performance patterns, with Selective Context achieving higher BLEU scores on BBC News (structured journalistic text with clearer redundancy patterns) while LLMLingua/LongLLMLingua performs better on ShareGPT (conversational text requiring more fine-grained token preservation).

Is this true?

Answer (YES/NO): NO